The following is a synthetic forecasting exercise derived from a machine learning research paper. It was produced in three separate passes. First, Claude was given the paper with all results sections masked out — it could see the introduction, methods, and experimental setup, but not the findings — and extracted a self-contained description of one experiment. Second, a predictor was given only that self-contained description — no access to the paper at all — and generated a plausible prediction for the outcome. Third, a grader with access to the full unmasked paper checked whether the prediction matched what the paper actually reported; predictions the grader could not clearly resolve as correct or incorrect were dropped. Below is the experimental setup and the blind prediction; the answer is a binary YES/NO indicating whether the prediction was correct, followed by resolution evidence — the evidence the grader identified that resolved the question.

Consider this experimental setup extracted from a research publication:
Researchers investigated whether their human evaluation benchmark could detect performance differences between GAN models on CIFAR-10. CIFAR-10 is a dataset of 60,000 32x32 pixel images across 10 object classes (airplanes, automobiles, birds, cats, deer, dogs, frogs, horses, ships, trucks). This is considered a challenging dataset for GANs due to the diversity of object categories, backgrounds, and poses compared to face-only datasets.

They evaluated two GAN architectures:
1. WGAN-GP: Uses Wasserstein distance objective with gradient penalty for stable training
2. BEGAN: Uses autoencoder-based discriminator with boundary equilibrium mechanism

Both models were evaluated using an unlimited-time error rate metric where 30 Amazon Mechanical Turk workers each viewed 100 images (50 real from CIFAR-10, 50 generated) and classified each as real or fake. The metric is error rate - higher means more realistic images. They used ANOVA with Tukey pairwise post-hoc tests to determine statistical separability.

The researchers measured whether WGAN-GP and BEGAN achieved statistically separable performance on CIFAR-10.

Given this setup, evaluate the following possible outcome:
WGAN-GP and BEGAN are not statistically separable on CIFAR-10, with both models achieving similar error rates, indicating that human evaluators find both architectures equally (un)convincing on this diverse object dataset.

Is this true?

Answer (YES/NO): YES